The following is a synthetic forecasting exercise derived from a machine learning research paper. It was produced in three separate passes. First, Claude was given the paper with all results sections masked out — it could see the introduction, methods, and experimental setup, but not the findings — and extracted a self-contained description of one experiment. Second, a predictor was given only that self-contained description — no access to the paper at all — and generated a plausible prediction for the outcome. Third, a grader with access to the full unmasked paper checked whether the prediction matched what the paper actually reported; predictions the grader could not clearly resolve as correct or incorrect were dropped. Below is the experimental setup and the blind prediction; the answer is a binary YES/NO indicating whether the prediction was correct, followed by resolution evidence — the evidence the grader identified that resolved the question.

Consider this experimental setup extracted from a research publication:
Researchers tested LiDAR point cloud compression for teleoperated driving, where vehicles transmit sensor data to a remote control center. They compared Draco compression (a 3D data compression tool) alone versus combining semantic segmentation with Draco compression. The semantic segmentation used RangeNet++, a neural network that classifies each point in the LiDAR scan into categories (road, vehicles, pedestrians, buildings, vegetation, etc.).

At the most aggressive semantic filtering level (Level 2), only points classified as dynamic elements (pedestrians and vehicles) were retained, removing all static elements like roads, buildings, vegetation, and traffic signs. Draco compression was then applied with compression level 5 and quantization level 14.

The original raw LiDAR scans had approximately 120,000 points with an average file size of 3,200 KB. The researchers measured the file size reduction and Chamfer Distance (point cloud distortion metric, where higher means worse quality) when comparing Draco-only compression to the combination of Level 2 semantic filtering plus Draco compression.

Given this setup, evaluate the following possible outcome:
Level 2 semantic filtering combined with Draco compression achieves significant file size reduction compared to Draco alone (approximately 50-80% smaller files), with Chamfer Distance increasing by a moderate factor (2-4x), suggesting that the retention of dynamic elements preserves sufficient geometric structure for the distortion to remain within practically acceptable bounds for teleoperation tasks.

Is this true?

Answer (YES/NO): NO